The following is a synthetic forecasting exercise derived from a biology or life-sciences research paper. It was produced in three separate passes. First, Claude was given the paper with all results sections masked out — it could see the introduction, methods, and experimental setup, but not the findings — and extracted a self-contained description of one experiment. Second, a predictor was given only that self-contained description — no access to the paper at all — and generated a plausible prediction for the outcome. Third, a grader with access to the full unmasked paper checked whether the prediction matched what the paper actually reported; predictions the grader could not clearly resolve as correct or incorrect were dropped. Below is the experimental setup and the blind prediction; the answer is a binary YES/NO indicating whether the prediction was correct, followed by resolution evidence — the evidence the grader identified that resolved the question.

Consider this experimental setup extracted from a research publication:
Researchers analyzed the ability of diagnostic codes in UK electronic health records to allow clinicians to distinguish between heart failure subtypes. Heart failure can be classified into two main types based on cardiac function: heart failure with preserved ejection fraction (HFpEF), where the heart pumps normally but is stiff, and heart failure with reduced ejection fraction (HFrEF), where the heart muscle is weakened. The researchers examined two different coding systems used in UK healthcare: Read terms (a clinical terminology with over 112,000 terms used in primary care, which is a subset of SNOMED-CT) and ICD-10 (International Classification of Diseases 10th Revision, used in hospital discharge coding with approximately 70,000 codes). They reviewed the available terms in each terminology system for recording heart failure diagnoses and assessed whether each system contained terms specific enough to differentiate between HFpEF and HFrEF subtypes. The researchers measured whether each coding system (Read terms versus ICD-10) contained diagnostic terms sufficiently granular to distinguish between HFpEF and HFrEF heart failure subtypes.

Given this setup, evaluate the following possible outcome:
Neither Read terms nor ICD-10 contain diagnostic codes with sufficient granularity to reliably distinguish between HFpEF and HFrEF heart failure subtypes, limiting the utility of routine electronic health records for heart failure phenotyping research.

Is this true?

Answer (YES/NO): NO